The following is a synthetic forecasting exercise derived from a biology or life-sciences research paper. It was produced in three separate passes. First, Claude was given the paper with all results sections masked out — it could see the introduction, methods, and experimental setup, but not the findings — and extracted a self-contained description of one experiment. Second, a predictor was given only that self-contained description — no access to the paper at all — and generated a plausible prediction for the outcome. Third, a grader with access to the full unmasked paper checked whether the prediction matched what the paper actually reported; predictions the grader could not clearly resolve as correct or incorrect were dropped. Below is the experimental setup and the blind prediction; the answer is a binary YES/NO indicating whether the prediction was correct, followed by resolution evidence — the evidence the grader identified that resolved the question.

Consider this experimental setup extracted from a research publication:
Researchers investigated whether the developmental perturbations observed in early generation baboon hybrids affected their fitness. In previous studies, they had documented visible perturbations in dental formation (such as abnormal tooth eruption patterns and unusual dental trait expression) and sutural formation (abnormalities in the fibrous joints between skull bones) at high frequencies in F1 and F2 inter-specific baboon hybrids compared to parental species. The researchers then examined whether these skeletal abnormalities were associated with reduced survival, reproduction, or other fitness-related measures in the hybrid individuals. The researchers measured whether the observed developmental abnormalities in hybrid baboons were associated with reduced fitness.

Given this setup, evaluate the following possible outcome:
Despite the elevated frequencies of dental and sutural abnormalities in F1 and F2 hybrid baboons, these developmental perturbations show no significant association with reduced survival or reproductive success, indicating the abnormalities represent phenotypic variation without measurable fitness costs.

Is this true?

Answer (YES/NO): YES